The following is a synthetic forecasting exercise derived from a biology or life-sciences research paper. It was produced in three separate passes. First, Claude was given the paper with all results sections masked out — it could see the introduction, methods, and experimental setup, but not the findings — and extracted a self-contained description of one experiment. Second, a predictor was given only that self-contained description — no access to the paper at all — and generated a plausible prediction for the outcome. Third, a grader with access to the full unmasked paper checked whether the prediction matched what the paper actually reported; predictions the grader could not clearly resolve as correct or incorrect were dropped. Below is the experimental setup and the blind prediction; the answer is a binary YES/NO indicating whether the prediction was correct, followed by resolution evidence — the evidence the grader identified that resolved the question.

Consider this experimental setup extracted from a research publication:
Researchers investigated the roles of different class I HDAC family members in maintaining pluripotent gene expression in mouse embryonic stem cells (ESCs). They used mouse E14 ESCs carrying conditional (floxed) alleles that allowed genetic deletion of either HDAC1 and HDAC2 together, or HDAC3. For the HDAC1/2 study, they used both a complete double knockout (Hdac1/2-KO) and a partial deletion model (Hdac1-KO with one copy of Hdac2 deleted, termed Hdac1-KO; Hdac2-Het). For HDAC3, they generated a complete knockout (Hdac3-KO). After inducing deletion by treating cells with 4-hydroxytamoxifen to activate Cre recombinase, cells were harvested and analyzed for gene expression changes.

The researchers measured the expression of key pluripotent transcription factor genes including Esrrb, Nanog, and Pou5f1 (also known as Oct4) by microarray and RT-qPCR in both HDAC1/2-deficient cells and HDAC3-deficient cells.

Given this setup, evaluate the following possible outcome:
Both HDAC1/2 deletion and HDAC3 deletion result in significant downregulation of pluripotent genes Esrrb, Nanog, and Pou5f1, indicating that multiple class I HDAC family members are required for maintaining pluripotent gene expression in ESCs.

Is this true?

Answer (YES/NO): NO